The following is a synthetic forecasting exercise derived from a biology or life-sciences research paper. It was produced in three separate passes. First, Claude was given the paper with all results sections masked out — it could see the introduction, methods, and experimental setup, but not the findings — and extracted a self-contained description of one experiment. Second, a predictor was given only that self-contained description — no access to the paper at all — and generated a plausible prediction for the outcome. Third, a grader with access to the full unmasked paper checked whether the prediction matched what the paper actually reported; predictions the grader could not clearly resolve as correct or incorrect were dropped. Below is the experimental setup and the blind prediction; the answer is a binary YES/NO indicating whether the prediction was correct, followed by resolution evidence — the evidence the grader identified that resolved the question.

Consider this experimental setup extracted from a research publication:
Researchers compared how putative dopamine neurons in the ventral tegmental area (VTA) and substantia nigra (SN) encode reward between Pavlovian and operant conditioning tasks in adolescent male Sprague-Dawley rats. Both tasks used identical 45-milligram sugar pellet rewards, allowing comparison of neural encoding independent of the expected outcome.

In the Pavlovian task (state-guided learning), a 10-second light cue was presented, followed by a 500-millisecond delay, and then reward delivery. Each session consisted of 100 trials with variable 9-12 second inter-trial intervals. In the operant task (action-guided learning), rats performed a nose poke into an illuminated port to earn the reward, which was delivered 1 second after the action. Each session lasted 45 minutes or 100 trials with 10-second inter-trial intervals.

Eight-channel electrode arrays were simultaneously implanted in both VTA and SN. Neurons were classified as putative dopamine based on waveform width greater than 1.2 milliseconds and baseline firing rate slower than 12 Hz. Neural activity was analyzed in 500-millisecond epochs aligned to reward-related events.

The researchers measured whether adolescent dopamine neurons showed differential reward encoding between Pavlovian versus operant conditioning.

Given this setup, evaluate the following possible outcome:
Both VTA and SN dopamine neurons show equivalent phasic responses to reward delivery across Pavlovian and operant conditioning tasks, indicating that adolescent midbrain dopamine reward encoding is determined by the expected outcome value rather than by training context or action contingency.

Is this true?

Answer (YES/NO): NO